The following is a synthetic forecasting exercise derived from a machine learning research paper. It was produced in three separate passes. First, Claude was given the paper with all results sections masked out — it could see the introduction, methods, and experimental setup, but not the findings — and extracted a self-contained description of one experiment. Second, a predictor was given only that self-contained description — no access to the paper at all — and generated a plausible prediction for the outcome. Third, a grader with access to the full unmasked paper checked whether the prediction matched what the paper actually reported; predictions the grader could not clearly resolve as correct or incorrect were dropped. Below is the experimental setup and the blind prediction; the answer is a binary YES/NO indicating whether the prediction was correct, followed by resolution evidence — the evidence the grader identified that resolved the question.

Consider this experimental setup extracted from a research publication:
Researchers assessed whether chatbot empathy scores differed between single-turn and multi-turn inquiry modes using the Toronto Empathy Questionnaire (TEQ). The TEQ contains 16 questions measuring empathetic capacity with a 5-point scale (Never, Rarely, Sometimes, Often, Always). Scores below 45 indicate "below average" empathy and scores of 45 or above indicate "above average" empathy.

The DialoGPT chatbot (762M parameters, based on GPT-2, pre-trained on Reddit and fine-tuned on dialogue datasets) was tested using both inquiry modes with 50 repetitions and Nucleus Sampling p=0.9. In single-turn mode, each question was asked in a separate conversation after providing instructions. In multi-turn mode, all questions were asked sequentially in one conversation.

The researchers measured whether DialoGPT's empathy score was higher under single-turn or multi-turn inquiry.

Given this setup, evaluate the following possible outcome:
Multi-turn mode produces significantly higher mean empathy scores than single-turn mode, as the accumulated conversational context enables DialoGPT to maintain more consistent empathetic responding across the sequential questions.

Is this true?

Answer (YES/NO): NO